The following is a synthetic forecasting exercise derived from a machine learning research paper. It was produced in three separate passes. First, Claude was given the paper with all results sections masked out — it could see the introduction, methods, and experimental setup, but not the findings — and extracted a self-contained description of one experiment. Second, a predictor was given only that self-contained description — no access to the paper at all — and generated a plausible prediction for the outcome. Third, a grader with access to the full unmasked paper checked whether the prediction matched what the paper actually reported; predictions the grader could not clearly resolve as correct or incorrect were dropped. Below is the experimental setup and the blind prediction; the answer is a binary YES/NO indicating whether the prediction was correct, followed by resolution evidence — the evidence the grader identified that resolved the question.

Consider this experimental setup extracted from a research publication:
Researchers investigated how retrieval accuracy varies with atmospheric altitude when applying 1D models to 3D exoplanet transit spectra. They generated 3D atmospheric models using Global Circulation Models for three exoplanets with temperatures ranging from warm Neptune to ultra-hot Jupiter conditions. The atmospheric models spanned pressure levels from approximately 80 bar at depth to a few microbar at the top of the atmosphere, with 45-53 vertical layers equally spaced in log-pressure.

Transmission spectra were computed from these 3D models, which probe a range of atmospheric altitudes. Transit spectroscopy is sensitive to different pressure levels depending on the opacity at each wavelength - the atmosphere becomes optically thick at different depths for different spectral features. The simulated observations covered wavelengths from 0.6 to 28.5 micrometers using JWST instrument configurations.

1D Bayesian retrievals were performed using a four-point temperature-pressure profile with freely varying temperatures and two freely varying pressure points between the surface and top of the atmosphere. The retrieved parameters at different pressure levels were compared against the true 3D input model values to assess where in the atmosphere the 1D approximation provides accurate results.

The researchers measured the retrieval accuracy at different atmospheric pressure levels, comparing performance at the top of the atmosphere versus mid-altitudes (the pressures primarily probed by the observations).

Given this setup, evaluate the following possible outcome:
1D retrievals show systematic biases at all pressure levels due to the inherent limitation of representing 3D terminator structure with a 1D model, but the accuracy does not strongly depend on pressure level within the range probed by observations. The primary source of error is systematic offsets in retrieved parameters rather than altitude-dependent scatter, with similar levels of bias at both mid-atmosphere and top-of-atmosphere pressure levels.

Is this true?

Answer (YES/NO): NO